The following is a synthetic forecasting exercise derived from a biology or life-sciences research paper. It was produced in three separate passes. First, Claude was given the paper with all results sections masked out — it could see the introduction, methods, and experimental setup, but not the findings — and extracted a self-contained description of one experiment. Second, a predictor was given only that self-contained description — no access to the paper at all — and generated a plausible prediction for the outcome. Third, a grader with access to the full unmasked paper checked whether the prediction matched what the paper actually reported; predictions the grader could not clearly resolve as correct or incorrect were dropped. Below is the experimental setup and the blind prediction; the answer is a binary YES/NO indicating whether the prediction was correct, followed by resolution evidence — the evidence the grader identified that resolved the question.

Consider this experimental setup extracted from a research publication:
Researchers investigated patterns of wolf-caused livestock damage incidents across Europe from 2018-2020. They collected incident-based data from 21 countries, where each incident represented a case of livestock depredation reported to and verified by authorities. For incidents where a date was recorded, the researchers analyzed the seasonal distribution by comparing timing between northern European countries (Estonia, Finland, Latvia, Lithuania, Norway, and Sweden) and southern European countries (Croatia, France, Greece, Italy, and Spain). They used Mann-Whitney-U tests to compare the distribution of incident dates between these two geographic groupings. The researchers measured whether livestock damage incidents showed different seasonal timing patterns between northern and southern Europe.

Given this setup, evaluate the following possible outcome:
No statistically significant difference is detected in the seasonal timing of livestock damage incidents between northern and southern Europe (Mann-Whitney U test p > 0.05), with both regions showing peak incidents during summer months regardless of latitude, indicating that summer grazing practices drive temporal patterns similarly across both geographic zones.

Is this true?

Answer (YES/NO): NO